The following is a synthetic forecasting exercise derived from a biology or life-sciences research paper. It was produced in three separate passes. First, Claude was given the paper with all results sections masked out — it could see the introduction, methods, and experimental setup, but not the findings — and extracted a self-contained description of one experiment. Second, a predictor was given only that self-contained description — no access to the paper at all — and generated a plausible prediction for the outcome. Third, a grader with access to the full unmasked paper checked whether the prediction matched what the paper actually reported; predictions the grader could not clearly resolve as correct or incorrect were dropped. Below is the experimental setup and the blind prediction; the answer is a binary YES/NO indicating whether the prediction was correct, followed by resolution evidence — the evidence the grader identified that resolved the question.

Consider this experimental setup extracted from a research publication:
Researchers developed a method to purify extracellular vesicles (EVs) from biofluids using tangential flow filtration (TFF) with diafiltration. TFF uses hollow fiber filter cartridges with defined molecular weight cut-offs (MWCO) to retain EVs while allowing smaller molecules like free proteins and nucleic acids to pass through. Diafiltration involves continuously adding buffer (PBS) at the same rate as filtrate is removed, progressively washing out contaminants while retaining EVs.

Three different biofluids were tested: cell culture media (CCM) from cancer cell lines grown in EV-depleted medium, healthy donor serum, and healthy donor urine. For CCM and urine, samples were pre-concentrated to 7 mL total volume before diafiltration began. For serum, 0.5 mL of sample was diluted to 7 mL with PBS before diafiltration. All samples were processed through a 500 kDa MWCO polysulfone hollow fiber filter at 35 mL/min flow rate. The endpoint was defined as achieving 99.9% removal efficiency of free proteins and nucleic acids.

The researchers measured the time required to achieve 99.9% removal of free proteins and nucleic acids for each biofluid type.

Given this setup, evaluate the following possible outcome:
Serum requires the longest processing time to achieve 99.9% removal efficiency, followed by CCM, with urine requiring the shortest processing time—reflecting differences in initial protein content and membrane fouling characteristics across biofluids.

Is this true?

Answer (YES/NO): NO